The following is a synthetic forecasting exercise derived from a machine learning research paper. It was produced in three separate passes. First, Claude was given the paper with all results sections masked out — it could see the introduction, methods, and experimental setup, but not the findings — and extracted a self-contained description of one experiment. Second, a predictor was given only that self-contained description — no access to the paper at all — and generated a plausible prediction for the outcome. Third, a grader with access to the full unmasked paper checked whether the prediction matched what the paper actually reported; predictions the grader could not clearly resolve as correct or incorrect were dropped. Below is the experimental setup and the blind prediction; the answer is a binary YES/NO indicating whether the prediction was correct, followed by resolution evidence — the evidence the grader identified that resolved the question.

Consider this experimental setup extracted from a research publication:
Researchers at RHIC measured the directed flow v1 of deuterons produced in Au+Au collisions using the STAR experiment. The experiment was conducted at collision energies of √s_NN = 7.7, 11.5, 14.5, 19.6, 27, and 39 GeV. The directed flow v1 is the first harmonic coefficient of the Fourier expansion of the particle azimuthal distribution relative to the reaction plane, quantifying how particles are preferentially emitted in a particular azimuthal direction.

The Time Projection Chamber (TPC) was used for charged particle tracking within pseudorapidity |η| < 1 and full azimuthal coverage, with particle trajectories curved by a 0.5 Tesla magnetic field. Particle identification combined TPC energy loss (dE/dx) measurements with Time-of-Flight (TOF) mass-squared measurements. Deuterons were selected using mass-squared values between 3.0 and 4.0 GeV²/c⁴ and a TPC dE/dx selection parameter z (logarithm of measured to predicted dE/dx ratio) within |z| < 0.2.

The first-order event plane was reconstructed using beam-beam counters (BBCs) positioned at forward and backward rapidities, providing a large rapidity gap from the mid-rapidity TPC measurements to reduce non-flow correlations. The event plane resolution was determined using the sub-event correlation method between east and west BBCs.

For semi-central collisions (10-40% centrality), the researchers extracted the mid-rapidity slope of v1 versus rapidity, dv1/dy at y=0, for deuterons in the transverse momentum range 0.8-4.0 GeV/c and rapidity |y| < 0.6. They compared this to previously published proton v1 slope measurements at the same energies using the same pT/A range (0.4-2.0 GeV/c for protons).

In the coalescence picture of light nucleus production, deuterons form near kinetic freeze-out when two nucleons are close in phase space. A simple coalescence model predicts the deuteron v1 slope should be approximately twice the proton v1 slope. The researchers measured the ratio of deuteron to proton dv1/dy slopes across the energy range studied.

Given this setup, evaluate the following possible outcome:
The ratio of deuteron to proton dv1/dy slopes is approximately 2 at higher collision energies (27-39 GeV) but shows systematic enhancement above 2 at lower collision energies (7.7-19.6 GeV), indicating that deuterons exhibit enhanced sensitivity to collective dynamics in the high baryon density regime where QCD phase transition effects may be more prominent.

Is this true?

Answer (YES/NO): NO